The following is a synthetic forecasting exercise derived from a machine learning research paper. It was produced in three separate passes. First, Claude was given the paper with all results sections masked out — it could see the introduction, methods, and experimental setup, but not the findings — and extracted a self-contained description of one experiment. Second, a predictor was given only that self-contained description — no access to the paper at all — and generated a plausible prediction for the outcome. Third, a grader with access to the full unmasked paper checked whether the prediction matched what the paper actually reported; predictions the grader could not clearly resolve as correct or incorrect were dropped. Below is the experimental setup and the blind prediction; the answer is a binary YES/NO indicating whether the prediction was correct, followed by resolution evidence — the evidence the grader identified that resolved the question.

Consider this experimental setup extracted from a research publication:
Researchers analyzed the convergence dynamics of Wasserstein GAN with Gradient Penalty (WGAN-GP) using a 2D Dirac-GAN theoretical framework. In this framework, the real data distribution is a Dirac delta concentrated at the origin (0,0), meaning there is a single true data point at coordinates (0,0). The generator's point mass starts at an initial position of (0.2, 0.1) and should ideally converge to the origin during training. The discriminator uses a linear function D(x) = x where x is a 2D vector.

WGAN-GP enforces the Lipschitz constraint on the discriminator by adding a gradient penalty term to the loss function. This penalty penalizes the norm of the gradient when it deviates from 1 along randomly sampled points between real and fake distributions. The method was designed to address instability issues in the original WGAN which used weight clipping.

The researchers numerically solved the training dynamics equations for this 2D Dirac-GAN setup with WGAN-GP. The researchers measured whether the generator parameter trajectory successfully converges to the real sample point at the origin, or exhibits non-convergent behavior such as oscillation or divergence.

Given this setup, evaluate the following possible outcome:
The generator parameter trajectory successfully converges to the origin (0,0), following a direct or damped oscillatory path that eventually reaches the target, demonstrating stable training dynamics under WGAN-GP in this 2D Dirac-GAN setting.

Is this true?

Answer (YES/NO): NO